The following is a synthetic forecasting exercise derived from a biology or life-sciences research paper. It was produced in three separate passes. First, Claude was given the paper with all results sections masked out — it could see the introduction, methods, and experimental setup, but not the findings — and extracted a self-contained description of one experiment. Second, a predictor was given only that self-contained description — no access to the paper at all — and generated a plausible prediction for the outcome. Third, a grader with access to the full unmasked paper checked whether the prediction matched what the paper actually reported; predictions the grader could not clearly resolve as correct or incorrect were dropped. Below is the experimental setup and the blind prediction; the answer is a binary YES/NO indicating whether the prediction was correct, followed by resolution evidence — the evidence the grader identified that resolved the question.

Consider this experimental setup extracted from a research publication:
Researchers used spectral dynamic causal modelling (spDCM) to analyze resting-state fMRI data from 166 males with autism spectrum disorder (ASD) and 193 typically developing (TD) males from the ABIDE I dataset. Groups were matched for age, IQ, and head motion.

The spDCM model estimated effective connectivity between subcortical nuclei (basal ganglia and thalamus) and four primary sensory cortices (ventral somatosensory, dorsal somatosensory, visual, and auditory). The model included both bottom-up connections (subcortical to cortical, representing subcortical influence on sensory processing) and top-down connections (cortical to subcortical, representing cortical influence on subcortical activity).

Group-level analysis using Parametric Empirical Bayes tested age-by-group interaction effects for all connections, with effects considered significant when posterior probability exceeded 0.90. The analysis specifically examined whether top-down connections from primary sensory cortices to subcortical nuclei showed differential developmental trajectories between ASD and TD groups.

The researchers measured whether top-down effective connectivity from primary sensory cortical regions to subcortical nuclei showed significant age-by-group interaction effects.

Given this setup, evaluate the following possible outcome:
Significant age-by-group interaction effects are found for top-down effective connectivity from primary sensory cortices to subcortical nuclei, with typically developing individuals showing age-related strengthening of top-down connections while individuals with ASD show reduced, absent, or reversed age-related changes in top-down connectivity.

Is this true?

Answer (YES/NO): NO